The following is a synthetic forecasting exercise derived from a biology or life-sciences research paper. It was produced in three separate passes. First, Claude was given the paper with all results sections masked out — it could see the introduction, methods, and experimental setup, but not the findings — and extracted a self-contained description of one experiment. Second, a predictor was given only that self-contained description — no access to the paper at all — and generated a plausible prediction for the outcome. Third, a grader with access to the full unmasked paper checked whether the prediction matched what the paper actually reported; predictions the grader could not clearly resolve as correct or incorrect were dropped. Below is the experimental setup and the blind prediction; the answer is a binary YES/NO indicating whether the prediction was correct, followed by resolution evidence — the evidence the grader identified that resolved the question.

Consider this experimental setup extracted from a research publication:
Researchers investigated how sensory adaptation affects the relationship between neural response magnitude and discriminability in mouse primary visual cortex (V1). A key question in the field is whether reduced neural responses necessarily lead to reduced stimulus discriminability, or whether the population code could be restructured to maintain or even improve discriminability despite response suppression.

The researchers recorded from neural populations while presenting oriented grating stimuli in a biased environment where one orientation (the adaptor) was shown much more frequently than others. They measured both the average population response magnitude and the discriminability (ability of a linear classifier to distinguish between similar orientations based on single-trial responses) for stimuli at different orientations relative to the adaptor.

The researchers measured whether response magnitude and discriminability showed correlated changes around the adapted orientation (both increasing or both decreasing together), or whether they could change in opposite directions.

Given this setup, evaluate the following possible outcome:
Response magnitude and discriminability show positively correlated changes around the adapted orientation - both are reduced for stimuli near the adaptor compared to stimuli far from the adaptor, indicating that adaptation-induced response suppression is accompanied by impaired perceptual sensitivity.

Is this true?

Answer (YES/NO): NO